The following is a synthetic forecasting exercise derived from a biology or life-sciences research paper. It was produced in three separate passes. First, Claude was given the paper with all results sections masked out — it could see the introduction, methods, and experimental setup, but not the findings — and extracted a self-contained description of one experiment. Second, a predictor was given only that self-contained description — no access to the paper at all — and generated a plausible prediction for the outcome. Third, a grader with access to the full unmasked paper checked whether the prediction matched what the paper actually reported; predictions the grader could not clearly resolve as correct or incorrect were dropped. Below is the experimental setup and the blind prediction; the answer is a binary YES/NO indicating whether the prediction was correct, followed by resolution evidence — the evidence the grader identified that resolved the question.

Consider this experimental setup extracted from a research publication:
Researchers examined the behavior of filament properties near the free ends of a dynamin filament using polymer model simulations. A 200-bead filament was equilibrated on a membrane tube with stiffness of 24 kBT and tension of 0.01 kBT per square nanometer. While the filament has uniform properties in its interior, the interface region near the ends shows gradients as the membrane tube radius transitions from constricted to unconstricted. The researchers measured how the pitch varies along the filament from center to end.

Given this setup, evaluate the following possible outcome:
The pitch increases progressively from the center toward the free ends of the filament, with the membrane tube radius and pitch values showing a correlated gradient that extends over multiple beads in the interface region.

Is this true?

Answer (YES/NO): YES